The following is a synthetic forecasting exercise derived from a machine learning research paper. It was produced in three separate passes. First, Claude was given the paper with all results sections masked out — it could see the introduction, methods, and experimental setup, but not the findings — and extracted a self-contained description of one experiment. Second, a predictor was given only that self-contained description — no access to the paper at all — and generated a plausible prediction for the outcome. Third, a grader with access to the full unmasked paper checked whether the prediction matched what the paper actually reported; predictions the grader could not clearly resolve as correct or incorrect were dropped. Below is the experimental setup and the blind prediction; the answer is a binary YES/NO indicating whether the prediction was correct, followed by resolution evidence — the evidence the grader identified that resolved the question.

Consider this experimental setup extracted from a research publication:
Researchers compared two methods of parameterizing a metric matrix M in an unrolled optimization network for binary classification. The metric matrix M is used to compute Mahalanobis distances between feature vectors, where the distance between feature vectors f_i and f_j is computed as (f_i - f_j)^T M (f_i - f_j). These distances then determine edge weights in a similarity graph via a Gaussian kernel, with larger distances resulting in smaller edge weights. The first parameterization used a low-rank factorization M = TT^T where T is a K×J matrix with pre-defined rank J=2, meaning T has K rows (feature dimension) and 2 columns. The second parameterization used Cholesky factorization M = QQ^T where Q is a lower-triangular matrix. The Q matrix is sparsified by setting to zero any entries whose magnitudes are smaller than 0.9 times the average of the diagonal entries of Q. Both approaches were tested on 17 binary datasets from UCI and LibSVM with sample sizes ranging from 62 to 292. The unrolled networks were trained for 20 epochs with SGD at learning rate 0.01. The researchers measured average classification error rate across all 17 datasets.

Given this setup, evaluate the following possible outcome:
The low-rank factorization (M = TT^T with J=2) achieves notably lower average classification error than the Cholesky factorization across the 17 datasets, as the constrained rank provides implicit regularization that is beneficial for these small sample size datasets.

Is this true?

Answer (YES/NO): NO